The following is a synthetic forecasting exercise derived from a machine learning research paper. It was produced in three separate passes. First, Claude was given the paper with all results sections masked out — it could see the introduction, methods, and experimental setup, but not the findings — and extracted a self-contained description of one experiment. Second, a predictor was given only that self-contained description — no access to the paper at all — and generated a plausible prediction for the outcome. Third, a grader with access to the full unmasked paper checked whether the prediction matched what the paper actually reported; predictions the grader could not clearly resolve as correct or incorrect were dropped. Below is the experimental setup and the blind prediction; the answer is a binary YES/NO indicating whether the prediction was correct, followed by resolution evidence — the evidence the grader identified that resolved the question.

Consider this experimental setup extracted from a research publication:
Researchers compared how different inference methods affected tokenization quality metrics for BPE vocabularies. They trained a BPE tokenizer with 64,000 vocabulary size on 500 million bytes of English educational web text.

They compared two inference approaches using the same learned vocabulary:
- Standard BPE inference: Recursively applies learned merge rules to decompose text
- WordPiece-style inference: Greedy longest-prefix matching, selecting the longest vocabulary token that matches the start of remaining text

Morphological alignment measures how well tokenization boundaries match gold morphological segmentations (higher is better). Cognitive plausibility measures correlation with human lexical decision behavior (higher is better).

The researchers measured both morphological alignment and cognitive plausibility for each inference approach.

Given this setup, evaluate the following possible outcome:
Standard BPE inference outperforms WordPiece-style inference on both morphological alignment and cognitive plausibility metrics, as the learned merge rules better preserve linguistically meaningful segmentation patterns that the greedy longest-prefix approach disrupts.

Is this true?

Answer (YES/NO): NO